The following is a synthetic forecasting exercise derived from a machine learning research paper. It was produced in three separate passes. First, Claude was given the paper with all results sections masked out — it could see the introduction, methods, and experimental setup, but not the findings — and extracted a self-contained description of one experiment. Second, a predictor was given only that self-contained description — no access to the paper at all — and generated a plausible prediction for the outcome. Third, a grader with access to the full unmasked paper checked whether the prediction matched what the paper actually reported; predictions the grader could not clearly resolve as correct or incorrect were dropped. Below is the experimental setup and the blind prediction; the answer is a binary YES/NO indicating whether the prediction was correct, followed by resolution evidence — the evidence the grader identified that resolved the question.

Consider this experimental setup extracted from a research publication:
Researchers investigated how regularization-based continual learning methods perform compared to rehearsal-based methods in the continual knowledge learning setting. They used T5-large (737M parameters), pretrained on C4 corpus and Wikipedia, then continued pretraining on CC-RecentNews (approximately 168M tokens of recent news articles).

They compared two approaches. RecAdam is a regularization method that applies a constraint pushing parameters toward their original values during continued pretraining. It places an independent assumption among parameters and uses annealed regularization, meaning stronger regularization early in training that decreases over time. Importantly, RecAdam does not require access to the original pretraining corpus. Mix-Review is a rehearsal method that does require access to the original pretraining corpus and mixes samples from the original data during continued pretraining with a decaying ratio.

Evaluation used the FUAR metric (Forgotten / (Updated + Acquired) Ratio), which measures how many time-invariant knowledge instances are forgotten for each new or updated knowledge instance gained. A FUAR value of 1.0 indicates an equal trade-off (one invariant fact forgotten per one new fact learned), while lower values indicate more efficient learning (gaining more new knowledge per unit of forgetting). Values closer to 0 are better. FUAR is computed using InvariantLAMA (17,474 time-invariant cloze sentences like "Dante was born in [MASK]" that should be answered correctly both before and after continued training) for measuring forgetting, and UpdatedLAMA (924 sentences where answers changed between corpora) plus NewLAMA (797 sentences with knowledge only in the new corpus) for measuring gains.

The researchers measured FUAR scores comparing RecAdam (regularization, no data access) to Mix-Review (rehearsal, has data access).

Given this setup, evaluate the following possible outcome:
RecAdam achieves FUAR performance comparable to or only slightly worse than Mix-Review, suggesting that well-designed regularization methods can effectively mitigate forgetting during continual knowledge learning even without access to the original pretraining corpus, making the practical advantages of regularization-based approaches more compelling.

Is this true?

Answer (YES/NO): NO